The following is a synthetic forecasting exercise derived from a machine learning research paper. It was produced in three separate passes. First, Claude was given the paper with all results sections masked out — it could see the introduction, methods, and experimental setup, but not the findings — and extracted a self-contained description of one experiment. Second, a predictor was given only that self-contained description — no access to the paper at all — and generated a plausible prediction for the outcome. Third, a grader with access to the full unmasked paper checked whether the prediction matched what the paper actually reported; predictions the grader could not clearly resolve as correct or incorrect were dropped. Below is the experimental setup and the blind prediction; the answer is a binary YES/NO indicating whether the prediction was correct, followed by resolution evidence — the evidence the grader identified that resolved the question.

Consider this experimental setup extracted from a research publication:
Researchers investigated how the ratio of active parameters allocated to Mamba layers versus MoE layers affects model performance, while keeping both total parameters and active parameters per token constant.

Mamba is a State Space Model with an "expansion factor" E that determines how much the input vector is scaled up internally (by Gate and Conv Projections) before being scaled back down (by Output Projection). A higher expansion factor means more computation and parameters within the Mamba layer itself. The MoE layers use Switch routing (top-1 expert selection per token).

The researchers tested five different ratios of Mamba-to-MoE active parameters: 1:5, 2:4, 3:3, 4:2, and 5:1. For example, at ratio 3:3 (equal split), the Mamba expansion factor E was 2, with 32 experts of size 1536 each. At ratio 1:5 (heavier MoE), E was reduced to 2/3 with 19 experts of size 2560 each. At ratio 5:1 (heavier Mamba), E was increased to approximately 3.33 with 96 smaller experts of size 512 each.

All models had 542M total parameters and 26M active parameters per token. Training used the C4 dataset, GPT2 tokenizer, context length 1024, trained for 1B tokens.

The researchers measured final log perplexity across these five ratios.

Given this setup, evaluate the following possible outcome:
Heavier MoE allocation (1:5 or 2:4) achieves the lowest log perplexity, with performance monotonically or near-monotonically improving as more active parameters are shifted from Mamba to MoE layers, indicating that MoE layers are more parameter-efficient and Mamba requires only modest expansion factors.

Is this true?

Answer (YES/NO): NO